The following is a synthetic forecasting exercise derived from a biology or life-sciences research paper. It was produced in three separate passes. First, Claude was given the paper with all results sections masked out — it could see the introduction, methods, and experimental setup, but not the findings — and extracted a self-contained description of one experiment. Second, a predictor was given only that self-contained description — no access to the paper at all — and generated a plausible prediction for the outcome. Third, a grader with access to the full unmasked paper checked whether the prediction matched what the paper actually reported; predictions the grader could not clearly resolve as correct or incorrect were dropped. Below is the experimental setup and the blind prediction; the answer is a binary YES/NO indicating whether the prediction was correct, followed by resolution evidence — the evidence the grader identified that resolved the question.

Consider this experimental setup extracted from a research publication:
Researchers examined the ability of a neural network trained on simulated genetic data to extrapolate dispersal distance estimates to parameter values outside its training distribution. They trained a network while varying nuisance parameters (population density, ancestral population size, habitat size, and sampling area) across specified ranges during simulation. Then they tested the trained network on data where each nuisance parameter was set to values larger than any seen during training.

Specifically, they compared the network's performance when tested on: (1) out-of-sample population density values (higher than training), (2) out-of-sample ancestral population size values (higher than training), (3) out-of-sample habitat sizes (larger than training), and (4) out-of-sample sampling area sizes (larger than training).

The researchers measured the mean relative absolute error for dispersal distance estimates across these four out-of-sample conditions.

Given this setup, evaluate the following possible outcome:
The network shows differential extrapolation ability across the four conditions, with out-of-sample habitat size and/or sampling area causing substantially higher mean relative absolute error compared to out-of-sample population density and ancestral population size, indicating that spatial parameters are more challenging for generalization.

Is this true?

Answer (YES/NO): NO